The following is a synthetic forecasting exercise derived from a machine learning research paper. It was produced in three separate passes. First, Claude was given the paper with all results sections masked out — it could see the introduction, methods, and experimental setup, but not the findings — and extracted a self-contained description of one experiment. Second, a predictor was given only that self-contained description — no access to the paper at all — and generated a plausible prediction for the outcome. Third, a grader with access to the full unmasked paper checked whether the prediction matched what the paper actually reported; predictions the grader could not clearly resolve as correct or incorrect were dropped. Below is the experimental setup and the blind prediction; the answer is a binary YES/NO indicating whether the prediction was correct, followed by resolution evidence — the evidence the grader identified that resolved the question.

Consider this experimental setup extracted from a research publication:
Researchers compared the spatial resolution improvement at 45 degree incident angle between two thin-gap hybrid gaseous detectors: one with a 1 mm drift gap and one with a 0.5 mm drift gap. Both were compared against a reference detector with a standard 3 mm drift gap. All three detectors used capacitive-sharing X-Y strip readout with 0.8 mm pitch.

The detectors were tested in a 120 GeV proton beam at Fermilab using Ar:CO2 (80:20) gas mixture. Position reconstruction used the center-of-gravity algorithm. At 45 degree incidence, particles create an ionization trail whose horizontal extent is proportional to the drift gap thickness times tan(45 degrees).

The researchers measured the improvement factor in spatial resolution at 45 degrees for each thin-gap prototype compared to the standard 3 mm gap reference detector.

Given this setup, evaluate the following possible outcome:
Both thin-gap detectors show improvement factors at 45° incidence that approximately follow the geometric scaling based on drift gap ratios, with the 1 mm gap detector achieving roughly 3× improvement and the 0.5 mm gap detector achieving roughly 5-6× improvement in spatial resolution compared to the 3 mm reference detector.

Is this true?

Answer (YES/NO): NO